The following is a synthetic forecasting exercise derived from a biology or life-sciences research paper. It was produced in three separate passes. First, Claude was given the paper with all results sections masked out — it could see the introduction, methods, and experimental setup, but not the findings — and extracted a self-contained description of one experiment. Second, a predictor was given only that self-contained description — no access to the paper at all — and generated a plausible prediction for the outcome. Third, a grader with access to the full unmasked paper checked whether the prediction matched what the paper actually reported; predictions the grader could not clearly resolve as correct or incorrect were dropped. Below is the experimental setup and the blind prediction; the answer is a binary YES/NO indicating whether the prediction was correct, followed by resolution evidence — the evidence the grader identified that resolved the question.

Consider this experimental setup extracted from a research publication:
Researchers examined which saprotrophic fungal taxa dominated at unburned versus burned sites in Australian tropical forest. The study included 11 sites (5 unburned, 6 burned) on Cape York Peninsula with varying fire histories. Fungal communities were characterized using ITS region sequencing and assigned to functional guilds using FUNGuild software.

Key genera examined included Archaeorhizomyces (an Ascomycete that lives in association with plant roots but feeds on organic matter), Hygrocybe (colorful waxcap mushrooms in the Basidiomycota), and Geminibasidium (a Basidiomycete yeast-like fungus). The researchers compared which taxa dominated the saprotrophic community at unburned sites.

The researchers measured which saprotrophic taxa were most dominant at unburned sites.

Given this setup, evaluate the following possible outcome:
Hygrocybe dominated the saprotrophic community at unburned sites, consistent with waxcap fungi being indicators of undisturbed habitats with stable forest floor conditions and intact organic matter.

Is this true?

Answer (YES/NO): YES